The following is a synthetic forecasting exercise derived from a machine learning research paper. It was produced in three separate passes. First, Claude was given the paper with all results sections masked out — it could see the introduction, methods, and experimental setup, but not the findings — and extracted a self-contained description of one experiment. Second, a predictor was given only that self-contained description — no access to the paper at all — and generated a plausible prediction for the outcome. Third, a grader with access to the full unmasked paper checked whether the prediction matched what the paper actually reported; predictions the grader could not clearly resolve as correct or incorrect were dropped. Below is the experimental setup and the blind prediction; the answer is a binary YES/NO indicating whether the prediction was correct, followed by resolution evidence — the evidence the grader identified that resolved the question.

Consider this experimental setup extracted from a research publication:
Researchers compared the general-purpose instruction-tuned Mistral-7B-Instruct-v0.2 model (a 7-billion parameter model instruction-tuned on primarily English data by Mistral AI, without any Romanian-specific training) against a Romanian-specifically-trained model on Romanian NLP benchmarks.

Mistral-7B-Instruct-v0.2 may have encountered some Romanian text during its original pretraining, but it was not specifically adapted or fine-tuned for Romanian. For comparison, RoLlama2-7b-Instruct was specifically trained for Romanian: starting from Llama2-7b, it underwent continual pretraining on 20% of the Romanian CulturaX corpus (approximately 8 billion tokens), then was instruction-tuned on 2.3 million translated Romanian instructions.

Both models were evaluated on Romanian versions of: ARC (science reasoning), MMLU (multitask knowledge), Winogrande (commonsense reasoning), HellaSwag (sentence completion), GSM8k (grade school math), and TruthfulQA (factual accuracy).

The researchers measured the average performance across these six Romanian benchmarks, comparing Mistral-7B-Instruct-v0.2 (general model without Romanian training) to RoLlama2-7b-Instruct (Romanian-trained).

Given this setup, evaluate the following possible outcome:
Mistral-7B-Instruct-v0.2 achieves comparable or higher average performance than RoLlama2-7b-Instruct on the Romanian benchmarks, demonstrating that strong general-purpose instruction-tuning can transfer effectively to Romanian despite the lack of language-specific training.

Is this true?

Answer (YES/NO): YES